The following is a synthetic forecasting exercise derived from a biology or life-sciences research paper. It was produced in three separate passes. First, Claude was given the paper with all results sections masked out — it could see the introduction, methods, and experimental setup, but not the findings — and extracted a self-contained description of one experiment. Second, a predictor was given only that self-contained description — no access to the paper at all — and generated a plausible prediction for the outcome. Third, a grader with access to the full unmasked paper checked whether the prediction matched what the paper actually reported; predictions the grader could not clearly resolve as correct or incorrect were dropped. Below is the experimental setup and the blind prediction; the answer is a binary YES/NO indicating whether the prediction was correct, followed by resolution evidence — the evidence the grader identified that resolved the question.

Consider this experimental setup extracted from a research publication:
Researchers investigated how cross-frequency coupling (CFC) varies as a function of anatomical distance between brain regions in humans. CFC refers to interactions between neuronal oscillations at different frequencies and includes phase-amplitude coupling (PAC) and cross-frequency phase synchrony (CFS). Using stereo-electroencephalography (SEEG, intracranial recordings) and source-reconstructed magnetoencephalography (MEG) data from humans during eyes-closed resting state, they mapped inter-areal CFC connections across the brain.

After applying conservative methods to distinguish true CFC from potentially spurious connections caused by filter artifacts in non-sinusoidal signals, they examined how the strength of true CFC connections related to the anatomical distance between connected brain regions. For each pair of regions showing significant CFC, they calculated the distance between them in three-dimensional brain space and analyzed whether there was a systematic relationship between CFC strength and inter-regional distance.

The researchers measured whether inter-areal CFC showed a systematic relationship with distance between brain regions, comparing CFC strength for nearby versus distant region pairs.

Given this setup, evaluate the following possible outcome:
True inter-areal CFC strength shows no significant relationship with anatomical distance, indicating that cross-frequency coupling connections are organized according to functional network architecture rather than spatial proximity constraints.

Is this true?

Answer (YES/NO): NO